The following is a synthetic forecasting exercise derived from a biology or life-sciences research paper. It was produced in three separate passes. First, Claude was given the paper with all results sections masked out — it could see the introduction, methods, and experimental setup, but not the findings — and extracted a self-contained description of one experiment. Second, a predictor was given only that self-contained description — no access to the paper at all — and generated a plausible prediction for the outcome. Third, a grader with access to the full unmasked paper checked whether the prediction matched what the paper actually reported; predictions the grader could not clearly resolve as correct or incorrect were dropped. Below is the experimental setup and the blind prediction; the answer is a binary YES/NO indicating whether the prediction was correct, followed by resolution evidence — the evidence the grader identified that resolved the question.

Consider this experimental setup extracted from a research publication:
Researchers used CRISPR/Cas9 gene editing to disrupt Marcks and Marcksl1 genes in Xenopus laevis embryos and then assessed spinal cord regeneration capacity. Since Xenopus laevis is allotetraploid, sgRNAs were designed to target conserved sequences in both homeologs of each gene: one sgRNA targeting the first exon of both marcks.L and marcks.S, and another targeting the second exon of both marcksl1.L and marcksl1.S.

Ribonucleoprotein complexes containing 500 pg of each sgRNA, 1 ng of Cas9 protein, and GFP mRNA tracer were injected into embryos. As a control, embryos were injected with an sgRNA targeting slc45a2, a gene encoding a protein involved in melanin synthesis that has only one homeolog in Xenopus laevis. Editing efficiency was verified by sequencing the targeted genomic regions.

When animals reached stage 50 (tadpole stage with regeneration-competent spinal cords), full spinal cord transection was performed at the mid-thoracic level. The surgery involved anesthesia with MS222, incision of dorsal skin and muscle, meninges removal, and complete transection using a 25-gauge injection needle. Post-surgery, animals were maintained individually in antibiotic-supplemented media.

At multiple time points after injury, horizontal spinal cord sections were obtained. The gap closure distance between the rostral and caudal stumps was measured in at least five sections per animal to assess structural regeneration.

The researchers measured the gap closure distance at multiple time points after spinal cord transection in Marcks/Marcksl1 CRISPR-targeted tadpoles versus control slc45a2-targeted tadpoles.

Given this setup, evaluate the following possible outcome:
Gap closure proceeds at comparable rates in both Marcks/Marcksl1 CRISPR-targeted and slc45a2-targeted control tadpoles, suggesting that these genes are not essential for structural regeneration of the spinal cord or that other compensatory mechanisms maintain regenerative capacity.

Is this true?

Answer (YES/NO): NO